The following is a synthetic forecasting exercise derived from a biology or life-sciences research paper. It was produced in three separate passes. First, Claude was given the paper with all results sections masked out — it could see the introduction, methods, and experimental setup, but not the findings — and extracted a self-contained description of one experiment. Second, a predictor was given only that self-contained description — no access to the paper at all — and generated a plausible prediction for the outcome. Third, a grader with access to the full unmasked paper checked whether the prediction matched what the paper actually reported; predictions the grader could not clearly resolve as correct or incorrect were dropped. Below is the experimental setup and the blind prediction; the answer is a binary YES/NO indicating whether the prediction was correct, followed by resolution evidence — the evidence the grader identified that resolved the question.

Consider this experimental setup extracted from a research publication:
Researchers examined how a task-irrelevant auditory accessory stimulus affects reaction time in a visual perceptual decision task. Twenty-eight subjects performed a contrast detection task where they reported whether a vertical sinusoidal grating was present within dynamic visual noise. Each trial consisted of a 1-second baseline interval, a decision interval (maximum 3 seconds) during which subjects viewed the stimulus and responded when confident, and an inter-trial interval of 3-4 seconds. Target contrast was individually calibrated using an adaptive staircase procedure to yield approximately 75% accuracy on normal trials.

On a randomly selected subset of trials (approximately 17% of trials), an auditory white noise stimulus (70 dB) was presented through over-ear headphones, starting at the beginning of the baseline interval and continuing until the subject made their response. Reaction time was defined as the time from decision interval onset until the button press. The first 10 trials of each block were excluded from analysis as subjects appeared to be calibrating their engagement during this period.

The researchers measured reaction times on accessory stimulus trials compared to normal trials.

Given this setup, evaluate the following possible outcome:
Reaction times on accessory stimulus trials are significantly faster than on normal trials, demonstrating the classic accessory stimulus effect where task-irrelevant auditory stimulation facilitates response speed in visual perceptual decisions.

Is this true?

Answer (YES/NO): YES